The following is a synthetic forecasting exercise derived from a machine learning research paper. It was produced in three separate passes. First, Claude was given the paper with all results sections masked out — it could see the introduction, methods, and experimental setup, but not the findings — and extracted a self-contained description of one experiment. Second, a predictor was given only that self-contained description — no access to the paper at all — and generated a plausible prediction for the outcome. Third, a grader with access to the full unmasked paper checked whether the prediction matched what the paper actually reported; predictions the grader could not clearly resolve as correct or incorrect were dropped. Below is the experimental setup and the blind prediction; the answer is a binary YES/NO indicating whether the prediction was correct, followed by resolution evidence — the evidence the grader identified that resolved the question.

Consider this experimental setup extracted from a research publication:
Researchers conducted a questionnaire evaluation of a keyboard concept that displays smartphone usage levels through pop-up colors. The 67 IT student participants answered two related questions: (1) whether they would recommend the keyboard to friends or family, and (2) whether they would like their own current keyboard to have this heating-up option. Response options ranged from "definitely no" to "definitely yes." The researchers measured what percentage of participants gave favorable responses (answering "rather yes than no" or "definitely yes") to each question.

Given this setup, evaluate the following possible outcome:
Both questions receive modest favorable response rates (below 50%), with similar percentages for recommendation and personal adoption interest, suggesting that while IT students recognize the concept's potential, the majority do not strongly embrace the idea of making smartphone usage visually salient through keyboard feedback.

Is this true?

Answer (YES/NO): NO